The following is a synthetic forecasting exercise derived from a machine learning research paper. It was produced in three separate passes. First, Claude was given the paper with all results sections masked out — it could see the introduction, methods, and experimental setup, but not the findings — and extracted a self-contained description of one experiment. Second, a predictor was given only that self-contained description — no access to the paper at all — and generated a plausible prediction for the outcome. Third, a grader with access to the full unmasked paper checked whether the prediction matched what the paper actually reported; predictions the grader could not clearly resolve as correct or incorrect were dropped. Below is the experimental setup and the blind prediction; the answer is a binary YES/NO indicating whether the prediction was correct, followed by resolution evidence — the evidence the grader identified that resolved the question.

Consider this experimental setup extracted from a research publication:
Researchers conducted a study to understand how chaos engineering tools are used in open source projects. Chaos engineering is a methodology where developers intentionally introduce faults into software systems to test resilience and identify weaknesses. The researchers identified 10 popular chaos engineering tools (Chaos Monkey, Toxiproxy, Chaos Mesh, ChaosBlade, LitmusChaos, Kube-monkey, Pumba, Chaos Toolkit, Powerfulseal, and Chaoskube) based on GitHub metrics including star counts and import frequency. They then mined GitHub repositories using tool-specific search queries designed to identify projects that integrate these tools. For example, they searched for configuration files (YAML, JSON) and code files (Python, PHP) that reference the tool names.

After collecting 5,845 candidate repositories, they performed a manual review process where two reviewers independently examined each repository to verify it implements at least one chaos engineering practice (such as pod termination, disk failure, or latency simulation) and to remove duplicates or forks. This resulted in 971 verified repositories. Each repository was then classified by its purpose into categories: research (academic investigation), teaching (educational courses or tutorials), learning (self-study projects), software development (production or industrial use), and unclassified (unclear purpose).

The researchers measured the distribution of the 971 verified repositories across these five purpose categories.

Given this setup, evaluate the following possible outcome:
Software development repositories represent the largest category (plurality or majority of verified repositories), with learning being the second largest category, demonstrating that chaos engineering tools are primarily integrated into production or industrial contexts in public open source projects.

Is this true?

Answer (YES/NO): NO